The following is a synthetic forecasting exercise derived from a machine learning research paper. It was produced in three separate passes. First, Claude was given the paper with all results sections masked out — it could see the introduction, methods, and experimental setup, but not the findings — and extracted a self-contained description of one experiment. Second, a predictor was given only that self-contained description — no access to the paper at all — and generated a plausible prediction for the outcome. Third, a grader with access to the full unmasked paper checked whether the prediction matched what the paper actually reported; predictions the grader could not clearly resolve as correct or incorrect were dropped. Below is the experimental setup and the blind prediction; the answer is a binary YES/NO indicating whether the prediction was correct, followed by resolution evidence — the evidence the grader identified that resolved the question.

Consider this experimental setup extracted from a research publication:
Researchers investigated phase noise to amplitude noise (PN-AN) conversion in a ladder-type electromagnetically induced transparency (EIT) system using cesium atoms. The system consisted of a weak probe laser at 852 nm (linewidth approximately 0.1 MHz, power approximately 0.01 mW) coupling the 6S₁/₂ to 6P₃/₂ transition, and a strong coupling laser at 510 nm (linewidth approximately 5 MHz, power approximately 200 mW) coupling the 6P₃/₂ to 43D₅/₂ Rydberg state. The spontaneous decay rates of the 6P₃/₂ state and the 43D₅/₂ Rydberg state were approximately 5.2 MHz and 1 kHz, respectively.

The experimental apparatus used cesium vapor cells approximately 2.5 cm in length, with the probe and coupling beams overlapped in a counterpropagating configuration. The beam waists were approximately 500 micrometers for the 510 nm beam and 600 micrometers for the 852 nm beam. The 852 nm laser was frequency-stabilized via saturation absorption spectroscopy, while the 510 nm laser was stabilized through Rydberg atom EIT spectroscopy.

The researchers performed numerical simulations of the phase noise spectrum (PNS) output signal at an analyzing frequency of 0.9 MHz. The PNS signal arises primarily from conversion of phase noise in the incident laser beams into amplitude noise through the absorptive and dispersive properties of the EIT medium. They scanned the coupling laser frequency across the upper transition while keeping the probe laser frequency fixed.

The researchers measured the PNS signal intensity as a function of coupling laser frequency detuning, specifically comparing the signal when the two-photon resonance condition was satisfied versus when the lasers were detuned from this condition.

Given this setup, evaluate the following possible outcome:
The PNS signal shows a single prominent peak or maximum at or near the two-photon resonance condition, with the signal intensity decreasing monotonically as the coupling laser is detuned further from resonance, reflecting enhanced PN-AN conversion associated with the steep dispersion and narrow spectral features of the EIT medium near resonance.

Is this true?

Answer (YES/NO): NO